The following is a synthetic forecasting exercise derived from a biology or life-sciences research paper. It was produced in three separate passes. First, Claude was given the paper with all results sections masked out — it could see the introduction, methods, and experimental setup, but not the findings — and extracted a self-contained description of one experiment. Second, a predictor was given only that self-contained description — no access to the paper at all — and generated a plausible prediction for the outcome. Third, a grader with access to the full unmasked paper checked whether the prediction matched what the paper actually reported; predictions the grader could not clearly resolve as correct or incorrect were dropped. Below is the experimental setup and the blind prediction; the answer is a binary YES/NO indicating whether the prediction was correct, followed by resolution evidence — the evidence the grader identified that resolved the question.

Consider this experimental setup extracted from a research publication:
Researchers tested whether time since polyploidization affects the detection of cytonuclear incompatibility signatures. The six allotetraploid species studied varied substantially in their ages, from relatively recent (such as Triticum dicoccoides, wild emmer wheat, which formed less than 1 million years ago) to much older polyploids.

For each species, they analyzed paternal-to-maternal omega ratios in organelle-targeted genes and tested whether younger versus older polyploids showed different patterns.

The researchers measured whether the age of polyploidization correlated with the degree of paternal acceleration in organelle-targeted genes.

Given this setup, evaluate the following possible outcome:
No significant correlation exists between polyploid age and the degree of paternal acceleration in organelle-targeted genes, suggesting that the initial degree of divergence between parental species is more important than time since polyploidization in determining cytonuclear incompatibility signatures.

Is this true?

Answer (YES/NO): NO